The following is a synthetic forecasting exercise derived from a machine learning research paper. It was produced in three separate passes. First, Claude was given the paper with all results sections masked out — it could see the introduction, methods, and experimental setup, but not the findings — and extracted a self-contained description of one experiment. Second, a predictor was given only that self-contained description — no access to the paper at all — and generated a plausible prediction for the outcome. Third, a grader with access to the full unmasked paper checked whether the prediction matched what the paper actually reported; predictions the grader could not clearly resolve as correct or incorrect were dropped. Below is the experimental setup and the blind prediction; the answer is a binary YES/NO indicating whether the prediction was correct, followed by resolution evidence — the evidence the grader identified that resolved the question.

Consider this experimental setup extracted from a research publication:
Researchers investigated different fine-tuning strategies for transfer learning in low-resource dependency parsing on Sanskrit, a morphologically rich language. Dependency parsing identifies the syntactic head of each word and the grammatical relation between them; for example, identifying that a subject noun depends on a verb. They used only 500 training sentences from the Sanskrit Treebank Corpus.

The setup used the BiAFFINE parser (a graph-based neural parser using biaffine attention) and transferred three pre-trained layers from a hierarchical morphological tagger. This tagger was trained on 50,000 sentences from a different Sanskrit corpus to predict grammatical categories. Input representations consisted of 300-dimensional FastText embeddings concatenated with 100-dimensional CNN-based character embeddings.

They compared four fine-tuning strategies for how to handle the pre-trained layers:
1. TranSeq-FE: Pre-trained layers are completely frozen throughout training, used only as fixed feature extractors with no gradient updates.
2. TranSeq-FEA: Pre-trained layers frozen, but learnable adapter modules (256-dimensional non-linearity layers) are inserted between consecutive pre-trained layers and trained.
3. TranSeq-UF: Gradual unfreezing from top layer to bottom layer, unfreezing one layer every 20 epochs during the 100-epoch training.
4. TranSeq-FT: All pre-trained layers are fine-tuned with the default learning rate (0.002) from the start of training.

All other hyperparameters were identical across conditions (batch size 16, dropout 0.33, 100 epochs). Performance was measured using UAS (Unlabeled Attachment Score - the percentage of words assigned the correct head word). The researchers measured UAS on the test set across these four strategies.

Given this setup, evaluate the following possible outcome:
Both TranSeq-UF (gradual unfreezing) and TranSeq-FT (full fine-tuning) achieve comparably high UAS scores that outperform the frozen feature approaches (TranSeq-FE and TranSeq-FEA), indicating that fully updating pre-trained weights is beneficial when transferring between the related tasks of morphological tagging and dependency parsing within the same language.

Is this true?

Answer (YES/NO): YES